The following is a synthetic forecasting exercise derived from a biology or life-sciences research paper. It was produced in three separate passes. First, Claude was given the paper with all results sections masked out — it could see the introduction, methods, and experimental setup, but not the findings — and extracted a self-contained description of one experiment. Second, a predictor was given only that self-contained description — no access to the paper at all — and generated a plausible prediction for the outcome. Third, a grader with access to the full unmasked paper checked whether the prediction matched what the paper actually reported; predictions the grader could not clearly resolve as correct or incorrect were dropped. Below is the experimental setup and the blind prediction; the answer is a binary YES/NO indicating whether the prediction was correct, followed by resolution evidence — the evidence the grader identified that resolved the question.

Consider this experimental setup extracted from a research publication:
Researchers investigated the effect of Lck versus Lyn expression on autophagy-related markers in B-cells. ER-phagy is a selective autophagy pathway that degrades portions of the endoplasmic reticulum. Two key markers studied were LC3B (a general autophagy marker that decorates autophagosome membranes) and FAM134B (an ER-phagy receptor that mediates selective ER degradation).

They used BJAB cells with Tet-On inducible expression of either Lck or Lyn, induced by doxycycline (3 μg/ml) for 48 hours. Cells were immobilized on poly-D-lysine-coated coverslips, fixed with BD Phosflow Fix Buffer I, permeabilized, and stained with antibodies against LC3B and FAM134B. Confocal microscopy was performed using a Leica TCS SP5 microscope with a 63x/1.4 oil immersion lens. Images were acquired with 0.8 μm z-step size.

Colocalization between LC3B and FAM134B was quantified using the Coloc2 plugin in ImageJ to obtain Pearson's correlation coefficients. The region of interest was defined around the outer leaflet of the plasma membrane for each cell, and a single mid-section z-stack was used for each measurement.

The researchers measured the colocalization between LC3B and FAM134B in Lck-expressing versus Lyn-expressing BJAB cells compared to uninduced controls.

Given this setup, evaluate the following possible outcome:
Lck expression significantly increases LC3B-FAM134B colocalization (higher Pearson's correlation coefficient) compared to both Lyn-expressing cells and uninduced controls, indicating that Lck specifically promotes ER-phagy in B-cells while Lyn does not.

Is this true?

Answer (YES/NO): NO